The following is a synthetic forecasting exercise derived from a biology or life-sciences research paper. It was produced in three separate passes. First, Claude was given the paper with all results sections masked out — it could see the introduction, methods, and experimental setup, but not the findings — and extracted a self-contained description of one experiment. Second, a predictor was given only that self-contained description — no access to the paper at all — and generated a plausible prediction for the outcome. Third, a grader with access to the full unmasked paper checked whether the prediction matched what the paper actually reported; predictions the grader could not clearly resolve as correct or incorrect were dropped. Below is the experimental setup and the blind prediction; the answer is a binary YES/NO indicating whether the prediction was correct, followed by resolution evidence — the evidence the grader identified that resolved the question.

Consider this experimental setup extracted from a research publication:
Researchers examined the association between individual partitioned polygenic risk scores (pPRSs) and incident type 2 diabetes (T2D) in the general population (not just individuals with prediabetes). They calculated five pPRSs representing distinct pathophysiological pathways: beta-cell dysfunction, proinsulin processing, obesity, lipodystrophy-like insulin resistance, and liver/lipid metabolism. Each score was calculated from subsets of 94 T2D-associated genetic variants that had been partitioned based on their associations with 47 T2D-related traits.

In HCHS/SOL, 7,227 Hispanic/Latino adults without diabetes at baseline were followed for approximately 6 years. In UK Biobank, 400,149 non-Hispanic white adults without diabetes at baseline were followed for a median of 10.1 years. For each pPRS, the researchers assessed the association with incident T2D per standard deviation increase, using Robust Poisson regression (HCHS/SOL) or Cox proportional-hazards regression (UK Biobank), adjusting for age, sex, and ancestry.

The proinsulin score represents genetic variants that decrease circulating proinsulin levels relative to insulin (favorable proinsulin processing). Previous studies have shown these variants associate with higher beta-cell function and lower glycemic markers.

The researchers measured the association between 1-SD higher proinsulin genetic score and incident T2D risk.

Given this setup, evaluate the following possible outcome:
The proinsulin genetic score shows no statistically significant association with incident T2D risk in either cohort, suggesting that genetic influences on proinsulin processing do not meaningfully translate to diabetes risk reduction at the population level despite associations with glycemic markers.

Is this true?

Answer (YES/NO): NO